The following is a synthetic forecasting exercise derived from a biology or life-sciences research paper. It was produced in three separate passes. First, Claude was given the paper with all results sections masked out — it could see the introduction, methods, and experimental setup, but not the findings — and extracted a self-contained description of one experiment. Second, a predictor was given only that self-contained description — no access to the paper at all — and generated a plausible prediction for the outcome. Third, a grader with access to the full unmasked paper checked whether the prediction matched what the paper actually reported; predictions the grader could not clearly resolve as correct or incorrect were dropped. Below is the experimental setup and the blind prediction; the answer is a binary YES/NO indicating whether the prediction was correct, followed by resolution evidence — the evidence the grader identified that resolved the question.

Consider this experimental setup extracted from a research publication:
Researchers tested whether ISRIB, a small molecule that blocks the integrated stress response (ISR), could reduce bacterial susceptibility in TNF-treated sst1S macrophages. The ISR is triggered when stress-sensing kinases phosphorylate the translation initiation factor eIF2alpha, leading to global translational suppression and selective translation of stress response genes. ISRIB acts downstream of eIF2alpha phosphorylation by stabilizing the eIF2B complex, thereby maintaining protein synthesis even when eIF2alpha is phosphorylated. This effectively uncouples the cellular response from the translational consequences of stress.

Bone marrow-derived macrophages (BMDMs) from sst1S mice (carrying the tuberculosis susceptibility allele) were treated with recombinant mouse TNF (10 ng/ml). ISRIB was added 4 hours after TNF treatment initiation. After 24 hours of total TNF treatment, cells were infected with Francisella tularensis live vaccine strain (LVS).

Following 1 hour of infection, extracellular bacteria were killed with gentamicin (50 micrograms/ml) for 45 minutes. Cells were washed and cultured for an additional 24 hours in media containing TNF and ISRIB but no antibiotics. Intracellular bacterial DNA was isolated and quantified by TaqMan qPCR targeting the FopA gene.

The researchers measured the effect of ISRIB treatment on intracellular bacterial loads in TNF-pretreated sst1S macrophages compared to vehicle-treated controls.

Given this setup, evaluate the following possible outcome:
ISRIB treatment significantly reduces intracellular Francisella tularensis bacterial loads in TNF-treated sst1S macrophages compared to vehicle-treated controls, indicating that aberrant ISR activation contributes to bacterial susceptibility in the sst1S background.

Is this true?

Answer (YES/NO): NO